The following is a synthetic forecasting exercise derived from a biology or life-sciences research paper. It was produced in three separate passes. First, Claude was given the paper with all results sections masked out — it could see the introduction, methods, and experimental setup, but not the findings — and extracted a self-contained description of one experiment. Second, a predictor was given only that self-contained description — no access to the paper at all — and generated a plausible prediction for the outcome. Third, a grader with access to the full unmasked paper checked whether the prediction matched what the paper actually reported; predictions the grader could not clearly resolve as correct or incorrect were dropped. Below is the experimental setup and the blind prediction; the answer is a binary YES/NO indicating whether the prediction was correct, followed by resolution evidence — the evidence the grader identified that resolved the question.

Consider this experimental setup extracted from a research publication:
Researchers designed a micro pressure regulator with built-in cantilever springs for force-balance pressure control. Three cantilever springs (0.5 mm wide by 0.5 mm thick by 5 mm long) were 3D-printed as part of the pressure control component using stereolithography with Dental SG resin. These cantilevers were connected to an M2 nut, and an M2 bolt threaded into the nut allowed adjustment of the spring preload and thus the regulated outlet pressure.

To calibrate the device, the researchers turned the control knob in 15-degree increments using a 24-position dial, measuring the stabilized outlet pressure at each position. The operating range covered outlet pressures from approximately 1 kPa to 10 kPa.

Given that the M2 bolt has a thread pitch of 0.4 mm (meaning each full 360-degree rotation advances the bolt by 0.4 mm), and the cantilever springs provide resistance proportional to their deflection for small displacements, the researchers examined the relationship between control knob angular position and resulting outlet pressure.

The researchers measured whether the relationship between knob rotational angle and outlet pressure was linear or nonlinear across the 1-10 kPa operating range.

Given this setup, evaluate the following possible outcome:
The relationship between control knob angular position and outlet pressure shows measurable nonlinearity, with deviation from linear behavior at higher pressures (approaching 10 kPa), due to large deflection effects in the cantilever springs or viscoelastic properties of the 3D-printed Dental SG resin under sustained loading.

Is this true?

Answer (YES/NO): NO